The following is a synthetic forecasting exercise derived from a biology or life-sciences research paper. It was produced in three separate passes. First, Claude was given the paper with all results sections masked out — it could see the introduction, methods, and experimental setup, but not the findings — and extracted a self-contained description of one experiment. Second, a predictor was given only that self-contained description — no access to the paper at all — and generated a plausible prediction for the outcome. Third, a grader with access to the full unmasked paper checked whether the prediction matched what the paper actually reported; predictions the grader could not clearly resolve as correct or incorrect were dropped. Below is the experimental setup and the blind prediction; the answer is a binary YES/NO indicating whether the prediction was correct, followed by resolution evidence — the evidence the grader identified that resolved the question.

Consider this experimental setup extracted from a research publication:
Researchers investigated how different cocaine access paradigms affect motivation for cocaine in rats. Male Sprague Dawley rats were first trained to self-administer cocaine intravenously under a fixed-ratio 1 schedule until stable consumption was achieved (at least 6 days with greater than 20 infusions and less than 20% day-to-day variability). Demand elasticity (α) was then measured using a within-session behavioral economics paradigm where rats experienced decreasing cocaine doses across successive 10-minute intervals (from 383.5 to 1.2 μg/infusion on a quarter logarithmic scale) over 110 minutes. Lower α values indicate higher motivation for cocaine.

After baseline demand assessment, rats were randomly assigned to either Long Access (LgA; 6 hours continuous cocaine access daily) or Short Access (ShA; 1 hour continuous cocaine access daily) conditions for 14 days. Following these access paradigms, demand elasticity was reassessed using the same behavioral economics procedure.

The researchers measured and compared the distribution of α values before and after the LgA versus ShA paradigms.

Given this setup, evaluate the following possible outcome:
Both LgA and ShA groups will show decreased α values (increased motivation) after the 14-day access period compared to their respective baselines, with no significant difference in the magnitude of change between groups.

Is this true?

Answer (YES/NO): NO